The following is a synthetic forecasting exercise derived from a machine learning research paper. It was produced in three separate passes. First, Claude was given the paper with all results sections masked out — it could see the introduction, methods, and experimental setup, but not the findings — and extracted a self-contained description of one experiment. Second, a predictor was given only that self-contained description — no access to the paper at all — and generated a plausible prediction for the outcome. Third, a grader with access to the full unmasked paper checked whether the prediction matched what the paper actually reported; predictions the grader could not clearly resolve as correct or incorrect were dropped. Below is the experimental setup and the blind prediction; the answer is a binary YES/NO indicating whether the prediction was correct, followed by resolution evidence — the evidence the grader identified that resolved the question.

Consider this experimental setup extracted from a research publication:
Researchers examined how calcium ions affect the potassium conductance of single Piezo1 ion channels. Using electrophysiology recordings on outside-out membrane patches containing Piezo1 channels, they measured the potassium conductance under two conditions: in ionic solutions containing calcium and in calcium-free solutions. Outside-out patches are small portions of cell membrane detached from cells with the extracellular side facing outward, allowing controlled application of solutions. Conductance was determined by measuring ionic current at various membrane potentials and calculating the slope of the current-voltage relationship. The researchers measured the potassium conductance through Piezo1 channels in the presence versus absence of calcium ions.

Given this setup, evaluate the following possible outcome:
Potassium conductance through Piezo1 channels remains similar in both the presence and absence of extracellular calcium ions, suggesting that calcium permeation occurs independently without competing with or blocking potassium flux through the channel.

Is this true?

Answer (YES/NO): NO